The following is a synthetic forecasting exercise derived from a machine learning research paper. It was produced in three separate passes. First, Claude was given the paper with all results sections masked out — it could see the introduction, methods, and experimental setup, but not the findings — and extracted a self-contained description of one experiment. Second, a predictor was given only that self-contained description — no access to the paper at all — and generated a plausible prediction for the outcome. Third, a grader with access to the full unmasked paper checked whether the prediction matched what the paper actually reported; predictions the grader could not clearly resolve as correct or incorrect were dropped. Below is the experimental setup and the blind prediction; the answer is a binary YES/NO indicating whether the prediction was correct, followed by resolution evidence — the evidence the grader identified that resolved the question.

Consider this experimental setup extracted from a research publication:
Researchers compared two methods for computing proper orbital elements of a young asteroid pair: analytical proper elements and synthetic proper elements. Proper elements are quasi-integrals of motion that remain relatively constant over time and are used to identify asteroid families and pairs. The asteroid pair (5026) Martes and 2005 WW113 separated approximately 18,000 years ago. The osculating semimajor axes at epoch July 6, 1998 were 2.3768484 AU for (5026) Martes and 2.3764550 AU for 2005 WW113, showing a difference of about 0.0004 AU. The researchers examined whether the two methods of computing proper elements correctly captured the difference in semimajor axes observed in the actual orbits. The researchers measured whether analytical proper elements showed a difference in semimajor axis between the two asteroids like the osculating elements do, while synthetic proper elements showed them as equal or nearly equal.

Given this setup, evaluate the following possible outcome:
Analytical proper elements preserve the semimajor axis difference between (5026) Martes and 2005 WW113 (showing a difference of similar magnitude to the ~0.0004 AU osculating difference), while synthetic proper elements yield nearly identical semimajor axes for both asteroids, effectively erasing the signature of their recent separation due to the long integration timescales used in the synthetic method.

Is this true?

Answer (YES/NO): YES